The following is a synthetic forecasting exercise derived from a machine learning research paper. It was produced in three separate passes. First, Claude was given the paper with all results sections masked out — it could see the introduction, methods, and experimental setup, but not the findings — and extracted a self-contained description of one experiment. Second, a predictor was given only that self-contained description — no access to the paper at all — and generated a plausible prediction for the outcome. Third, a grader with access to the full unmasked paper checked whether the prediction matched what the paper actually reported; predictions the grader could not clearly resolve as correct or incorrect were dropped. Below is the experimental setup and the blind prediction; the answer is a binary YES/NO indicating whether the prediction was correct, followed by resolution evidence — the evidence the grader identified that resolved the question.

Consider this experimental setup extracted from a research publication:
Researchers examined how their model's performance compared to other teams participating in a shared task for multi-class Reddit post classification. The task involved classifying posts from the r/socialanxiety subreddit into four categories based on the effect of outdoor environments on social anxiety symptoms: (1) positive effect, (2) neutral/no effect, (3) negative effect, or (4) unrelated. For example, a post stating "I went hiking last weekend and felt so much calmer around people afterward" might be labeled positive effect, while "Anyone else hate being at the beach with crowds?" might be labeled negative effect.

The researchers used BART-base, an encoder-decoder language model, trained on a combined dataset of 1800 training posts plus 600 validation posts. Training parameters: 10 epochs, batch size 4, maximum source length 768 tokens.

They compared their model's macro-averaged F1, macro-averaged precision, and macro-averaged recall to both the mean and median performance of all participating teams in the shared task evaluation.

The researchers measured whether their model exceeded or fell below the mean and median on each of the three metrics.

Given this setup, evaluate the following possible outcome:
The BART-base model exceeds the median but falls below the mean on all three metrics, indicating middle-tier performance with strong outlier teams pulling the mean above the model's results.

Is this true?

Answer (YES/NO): NO